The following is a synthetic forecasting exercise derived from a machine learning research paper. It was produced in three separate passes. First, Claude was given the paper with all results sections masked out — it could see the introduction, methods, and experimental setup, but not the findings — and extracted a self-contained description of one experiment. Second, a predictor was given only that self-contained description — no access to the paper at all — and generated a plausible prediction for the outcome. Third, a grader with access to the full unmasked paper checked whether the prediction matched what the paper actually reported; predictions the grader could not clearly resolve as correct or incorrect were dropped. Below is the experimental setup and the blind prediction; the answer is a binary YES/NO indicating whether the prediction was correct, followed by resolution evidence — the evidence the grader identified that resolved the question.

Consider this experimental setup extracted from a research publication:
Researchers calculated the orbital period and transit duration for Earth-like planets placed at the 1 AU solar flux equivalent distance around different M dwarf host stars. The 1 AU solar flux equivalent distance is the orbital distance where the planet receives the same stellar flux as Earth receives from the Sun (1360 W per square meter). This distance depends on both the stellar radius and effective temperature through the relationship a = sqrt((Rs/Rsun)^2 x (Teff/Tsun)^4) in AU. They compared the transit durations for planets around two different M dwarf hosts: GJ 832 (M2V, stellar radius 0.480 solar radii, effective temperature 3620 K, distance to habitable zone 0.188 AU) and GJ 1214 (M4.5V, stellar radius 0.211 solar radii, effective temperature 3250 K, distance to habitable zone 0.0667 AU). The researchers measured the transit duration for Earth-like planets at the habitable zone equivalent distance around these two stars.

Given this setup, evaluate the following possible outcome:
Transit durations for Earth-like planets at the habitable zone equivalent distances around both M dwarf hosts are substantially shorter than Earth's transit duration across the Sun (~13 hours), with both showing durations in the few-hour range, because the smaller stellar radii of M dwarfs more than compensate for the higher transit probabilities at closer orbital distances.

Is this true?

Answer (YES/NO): YES